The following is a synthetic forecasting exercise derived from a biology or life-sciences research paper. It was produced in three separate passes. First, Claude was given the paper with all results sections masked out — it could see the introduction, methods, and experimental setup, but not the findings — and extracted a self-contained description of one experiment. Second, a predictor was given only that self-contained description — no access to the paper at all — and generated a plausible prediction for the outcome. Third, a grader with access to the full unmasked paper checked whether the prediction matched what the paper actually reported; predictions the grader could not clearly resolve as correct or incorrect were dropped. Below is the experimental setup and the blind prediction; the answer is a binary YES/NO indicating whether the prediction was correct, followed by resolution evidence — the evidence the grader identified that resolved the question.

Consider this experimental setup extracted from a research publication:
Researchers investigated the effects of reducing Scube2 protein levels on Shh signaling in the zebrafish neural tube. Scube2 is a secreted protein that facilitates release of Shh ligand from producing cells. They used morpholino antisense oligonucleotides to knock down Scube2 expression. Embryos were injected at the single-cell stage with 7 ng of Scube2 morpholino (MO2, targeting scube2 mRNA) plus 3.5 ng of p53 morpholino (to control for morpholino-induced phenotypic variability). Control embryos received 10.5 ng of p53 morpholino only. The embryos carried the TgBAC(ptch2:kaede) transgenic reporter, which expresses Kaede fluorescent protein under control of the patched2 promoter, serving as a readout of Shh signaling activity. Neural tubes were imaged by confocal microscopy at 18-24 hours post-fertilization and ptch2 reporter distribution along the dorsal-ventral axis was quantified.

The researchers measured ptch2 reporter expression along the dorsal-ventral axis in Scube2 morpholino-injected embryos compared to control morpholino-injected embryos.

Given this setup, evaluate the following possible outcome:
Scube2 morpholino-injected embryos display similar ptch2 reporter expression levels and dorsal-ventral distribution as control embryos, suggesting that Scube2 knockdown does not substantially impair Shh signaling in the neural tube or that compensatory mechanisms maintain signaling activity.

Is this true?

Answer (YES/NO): NO